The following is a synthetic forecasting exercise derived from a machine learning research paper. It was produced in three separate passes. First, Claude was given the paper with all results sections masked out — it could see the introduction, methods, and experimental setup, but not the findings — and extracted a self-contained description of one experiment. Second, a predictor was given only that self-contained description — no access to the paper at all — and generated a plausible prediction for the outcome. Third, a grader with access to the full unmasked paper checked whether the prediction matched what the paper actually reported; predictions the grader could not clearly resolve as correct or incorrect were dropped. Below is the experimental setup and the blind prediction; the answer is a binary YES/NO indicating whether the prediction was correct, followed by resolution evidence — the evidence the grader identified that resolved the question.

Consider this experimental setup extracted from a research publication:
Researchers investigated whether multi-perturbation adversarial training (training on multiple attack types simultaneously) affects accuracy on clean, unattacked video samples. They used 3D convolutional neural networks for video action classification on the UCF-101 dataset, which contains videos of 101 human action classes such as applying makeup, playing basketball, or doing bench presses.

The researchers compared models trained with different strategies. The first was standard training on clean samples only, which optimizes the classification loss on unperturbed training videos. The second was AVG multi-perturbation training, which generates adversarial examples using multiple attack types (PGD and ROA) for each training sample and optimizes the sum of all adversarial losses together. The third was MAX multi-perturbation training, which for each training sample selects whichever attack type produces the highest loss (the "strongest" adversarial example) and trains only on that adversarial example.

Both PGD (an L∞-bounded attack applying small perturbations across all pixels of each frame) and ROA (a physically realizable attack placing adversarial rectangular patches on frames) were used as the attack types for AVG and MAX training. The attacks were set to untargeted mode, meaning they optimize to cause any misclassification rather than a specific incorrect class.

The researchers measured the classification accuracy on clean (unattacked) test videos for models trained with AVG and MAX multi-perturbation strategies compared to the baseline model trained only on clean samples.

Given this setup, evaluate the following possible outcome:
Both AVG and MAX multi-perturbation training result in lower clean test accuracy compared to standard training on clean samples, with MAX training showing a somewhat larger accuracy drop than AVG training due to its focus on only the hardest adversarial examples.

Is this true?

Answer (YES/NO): NO